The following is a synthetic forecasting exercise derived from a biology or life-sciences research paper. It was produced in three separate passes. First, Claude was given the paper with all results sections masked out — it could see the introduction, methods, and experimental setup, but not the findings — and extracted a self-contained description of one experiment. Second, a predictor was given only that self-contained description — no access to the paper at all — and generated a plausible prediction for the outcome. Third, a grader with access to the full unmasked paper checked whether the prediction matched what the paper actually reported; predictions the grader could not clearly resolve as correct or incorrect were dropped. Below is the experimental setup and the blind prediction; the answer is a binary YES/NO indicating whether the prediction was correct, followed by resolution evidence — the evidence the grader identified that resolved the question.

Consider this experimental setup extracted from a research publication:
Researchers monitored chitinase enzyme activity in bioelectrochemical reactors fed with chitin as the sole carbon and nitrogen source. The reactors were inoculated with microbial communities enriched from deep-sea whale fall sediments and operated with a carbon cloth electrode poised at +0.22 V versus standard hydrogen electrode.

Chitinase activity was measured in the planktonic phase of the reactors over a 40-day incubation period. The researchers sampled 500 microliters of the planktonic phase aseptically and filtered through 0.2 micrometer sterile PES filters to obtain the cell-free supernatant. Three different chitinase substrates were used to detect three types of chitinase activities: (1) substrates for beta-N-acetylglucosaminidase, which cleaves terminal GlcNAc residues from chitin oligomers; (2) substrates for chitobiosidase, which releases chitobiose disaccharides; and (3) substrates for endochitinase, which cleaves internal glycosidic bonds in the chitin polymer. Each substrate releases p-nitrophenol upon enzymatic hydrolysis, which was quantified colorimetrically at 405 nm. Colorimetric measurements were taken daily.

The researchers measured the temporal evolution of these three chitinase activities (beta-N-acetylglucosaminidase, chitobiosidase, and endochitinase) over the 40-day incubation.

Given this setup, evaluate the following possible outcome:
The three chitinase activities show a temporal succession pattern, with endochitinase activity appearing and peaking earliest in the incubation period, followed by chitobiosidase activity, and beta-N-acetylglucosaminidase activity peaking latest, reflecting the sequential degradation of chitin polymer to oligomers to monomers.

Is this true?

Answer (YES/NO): NO